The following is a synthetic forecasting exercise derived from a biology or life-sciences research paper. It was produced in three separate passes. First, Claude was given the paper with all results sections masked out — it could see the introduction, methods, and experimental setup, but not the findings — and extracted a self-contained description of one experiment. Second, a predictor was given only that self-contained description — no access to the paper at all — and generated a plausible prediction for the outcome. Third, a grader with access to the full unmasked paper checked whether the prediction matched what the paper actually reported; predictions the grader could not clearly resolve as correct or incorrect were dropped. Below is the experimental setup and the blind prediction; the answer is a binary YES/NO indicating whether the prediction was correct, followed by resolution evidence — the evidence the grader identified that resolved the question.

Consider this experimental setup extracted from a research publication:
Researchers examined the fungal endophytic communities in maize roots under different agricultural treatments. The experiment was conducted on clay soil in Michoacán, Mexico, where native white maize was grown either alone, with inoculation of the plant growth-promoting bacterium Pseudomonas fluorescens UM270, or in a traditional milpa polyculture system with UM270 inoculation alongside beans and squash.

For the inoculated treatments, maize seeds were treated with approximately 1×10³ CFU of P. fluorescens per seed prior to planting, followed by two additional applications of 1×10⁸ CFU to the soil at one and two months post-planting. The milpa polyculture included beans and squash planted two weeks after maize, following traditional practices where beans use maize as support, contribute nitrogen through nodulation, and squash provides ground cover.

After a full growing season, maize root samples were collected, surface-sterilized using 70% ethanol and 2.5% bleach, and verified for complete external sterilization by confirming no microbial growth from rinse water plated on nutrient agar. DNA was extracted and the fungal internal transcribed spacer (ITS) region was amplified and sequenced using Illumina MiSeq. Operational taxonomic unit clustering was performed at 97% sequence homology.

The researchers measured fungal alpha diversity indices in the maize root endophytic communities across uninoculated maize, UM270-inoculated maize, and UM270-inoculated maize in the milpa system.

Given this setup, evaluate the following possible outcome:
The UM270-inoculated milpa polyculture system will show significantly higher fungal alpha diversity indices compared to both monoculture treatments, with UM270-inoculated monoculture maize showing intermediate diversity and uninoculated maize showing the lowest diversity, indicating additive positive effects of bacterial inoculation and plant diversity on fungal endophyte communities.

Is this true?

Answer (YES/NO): NO